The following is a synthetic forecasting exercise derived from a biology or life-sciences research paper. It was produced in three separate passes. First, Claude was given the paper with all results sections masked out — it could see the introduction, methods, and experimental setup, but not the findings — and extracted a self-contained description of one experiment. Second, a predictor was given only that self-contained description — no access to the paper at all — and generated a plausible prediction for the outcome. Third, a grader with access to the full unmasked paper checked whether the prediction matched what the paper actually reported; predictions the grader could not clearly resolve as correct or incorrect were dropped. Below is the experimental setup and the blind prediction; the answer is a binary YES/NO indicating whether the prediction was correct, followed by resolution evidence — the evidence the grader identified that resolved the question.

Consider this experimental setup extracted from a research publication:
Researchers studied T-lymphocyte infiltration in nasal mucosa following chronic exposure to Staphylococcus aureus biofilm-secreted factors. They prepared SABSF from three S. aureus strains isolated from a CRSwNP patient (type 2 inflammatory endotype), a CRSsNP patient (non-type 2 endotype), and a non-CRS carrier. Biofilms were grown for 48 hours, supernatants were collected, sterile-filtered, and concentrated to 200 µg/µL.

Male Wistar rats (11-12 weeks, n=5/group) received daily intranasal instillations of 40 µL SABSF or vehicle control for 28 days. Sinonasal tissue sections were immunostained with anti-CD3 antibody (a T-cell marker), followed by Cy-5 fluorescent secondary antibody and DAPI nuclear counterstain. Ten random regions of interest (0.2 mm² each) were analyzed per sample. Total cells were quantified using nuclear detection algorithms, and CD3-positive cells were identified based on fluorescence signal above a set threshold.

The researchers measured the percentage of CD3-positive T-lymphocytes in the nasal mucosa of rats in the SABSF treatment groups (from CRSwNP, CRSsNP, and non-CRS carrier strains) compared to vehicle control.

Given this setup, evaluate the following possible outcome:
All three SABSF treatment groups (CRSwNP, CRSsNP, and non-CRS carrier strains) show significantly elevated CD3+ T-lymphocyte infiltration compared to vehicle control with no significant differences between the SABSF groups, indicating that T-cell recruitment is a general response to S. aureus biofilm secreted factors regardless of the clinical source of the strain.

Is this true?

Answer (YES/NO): NO